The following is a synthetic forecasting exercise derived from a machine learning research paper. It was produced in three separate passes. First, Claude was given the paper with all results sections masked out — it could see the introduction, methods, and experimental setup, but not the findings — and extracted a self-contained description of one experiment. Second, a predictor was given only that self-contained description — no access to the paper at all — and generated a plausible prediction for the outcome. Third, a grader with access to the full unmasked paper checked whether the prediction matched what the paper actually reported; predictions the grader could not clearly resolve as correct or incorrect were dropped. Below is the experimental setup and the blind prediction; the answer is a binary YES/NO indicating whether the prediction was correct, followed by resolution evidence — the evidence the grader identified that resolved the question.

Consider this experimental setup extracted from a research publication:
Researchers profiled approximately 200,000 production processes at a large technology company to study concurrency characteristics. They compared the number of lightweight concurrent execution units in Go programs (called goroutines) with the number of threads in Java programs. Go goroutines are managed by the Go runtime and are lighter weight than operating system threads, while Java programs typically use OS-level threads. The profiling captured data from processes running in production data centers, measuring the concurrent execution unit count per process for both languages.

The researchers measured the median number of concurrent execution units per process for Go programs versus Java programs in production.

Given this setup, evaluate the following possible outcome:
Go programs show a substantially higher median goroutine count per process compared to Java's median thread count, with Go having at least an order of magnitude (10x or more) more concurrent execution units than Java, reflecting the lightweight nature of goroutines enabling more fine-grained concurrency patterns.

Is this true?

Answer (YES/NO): NO